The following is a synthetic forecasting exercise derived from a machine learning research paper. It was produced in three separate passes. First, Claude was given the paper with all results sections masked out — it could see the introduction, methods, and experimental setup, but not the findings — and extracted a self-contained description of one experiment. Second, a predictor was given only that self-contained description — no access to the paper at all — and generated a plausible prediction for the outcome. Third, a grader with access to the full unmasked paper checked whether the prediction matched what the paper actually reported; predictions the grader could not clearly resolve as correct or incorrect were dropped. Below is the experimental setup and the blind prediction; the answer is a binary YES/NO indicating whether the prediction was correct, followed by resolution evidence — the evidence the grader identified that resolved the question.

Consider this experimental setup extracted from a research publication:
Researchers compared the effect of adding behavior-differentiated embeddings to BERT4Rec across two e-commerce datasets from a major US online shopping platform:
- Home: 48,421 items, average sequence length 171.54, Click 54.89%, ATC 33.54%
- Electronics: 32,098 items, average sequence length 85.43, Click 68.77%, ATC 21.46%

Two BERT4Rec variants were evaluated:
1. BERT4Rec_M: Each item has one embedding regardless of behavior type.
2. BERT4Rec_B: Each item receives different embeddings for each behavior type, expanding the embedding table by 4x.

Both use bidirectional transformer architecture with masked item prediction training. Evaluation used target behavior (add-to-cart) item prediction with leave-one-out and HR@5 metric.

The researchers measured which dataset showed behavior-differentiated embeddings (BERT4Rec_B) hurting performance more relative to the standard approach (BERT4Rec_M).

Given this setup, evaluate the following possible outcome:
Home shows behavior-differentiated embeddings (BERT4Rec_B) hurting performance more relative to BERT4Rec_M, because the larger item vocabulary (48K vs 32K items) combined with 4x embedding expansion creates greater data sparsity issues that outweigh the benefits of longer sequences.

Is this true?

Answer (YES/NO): NO